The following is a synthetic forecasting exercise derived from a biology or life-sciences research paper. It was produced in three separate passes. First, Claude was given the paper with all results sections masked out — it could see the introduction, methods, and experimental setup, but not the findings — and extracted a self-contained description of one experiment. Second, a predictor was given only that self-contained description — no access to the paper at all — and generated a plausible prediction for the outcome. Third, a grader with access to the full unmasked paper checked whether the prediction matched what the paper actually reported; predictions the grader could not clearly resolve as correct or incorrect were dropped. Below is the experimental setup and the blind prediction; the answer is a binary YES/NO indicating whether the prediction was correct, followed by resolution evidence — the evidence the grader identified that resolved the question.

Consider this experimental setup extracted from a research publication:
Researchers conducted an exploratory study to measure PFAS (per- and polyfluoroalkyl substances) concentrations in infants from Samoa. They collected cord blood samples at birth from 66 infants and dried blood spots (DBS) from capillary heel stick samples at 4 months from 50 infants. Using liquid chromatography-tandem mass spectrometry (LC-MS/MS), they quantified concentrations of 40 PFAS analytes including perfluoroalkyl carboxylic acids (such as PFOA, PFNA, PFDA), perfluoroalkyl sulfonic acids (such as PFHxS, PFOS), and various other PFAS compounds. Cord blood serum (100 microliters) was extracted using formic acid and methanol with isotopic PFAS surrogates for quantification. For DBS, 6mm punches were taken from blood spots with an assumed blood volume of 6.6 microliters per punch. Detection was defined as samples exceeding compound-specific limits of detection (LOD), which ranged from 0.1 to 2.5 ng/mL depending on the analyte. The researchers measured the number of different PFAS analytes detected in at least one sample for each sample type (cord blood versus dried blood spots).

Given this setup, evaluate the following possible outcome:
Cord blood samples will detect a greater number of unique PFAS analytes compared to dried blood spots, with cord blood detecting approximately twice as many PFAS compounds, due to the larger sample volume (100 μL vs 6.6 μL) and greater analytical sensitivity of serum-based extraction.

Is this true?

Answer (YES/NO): NO